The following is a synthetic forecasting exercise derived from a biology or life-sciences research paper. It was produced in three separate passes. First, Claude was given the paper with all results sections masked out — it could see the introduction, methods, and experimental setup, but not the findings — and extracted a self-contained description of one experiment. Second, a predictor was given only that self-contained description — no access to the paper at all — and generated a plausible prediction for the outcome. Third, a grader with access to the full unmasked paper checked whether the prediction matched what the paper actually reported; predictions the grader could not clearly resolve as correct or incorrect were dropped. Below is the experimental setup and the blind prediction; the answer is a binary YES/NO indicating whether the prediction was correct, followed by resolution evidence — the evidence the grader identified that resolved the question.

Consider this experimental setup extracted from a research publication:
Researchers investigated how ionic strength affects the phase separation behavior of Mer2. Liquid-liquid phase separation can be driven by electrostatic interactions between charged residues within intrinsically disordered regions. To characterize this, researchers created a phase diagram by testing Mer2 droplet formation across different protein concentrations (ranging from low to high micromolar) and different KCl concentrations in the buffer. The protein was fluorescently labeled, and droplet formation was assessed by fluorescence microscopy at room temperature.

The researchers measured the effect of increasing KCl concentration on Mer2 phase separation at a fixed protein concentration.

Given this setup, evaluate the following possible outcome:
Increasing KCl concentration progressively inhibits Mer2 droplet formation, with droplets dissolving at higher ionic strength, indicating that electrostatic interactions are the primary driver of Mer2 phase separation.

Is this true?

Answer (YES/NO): YES